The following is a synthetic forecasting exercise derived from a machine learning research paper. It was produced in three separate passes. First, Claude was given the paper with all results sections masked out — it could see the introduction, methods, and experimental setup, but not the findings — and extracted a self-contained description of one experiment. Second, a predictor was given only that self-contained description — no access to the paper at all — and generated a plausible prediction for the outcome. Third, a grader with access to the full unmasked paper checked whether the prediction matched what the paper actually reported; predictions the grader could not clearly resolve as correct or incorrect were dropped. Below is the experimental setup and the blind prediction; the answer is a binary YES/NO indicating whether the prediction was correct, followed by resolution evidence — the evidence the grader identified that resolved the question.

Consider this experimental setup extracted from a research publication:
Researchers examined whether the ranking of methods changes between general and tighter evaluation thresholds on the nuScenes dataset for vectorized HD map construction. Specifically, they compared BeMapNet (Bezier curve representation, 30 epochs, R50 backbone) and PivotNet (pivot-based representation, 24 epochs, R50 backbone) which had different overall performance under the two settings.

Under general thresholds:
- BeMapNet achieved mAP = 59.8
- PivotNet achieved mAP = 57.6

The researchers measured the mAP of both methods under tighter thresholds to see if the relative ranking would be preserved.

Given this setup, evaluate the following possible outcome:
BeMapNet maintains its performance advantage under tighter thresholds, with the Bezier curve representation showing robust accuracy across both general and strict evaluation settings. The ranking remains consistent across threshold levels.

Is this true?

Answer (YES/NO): YES